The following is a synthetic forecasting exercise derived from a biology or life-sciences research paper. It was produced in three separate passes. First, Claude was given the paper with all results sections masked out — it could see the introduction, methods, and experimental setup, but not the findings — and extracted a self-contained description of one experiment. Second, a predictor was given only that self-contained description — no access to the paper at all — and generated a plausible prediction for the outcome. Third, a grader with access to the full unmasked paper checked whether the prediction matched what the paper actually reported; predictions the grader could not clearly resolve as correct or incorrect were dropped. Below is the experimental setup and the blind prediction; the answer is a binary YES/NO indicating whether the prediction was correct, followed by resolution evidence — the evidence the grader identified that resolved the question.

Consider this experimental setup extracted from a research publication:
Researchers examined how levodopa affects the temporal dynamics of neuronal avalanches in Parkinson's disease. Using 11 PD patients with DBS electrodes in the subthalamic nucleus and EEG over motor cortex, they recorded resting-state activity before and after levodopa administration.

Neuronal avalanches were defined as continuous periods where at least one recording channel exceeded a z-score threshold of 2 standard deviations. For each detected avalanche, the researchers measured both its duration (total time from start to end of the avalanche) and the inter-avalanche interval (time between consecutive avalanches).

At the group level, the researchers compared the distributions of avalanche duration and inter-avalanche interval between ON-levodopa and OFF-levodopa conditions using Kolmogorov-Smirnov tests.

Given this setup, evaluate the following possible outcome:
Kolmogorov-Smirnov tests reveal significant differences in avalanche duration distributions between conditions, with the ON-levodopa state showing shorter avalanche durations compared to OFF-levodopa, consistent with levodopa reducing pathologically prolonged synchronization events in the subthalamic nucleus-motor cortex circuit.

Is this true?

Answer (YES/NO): NO